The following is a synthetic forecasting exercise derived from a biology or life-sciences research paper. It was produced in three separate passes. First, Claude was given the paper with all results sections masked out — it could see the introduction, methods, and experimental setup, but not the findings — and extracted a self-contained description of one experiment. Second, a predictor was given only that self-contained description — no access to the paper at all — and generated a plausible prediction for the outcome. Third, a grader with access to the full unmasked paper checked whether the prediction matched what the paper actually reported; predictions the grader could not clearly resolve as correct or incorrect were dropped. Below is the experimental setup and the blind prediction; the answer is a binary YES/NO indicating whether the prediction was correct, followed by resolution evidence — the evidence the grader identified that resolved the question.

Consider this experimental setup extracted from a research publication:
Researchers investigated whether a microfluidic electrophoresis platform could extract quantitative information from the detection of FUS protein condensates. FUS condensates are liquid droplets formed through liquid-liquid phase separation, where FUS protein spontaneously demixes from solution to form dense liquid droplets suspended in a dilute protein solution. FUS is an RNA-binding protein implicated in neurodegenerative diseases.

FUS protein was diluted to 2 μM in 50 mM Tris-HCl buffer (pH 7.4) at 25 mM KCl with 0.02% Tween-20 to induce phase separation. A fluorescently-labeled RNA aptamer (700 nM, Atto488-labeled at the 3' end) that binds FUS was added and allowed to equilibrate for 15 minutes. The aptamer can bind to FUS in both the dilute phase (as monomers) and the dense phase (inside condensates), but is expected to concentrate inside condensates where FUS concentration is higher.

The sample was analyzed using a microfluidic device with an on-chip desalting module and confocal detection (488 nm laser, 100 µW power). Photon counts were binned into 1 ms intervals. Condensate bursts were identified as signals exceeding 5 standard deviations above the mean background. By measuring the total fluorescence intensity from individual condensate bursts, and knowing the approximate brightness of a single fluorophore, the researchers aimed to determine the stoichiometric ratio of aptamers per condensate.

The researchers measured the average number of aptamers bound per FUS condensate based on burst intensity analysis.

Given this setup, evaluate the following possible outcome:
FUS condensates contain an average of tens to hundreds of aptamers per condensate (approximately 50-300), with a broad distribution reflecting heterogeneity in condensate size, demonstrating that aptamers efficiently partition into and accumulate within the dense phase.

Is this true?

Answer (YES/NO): NO